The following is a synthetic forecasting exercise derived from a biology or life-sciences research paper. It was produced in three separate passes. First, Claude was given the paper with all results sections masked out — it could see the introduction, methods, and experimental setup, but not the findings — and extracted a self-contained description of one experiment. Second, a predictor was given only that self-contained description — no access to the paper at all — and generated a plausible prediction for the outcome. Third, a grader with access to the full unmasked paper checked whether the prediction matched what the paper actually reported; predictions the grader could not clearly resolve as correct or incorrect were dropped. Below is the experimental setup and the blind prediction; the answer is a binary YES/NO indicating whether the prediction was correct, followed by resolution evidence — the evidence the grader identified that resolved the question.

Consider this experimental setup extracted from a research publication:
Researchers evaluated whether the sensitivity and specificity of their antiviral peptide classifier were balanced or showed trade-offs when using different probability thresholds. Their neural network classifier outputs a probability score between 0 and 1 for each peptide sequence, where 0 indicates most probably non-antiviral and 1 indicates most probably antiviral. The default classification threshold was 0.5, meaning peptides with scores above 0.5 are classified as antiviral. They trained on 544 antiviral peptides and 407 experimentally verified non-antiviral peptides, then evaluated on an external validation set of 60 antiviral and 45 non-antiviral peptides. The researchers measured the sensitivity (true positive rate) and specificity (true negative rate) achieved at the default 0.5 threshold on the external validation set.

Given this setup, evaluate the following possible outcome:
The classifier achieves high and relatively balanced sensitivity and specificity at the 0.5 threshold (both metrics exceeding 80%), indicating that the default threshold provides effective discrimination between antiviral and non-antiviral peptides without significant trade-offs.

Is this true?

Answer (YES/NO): YES